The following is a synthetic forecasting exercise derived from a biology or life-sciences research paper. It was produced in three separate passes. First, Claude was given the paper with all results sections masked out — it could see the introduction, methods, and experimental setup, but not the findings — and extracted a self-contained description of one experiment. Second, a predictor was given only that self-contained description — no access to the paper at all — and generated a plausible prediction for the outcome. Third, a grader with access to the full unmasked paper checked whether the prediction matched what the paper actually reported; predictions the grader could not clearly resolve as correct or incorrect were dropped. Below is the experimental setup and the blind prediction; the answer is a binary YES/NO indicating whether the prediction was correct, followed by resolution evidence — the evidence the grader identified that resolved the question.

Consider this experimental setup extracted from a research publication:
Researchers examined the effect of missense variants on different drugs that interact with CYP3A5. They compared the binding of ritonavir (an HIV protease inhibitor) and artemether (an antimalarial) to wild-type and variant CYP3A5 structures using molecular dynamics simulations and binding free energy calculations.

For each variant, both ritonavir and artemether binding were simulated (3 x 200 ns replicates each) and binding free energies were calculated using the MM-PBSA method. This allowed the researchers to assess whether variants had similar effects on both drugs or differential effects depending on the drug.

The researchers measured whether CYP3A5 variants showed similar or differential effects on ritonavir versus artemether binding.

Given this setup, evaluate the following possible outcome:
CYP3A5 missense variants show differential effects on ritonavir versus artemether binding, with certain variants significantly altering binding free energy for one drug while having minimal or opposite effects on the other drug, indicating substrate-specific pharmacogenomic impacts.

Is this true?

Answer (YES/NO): YES